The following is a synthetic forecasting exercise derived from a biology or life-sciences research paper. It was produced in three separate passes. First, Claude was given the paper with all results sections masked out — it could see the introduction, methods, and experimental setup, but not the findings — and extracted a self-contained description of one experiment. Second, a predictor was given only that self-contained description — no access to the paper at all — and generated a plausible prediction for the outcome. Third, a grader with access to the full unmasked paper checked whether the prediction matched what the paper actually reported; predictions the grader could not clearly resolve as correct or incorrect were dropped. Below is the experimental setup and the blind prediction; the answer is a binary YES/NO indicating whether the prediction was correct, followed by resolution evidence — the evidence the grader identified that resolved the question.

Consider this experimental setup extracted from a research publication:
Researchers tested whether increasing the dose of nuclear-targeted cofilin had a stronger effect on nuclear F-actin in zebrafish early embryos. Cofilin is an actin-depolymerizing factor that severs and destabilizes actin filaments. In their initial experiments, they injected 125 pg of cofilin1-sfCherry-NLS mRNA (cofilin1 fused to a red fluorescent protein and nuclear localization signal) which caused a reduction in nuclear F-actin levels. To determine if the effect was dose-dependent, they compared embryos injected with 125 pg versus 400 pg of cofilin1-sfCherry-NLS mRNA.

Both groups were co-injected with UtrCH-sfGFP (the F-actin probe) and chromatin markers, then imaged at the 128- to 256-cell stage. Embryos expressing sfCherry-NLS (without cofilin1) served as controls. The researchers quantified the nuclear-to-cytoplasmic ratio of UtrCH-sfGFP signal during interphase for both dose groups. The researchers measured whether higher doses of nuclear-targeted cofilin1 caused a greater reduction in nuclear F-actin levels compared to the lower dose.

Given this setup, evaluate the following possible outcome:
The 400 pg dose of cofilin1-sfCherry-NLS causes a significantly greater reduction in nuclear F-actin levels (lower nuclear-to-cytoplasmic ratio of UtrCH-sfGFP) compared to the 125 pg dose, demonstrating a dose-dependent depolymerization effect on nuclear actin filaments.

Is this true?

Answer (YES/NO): NO